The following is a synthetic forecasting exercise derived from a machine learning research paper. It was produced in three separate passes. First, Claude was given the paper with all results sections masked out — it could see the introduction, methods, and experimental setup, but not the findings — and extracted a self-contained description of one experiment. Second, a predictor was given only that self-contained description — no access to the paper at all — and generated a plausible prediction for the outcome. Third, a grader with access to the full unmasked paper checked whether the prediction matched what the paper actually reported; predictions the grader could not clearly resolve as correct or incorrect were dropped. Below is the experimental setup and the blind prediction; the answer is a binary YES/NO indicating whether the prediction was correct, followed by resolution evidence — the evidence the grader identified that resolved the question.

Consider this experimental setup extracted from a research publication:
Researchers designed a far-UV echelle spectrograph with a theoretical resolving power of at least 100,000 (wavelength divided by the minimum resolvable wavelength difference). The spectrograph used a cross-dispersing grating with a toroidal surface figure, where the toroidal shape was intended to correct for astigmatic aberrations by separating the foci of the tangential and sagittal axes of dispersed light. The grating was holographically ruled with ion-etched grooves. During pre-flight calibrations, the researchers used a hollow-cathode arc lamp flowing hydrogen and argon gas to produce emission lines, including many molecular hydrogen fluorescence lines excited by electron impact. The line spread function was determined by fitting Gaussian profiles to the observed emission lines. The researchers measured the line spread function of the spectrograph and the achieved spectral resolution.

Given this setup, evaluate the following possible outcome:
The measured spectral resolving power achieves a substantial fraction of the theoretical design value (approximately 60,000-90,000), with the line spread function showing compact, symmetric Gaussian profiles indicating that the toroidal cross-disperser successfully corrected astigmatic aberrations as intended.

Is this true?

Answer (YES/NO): NO